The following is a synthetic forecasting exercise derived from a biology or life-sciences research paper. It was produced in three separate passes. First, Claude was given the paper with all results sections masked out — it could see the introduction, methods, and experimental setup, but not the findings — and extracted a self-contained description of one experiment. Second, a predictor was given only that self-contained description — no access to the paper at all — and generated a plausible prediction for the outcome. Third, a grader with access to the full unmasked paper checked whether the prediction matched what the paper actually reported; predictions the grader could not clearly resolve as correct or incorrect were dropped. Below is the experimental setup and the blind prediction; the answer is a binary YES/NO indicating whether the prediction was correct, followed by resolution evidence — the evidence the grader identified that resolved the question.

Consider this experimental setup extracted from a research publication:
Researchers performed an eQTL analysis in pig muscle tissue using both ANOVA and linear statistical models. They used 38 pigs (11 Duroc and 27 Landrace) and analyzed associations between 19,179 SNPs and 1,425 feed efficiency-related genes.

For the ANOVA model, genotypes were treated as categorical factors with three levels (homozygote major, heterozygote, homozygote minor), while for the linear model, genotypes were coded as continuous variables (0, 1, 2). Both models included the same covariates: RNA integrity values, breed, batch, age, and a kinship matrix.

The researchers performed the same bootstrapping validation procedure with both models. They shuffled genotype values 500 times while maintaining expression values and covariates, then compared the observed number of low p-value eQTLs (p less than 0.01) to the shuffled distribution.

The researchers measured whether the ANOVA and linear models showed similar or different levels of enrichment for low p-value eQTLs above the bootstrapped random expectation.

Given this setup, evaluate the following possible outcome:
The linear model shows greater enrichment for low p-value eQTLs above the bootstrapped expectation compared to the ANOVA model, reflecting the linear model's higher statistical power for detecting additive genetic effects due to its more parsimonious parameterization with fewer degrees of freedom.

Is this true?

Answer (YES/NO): NO